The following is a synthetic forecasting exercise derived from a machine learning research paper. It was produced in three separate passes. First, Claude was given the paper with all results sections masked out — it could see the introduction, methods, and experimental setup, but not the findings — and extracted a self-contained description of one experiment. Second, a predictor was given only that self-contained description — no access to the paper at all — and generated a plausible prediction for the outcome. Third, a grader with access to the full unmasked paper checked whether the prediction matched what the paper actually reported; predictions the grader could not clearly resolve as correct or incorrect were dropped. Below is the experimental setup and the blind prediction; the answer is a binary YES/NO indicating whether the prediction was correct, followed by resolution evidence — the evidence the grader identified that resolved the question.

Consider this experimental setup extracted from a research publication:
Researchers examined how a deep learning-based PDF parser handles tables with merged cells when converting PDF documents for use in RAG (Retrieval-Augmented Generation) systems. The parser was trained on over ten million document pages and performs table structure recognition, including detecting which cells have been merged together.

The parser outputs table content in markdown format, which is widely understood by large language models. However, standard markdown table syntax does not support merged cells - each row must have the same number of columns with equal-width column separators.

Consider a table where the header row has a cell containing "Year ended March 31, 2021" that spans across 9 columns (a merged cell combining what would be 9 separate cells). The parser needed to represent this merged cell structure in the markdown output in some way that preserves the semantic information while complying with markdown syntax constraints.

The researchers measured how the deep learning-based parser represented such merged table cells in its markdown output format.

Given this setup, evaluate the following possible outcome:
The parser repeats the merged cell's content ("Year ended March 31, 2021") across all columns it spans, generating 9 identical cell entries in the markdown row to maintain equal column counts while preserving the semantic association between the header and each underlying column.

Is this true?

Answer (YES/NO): YES